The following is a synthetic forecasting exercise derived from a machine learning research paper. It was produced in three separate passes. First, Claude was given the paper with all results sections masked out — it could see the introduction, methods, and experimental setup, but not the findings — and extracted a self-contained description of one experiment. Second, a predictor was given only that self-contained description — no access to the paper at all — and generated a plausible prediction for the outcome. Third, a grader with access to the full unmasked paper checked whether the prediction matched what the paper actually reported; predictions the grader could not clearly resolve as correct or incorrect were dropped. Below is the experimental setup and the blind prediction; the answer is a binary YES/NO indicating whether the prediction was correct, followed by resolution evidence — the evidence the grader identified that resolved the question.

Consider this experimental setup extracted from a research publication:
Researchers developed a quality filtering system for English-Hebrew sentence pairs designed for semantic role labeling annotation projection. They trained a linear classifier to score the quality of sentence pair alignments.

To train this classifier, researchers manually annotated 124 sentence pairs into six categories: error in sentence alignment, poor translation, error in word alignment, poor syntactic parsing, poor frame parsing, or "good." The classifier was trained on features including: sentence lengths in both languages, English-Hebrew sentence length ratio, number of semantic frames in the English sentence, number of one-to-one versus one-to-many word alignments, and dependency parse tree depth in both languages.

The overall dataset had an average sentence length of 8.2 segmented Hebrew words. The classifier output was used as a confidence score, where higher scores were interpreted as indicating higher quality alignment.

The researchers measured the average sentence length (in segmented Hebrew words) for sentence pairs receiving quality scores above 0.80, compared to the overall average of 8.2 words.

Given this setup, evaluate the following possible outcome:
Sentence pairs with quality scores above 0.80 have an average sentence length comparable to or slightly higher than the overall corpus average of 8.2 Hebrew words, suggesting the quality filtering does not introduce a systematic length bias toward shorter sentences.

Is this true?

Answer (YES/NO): NO